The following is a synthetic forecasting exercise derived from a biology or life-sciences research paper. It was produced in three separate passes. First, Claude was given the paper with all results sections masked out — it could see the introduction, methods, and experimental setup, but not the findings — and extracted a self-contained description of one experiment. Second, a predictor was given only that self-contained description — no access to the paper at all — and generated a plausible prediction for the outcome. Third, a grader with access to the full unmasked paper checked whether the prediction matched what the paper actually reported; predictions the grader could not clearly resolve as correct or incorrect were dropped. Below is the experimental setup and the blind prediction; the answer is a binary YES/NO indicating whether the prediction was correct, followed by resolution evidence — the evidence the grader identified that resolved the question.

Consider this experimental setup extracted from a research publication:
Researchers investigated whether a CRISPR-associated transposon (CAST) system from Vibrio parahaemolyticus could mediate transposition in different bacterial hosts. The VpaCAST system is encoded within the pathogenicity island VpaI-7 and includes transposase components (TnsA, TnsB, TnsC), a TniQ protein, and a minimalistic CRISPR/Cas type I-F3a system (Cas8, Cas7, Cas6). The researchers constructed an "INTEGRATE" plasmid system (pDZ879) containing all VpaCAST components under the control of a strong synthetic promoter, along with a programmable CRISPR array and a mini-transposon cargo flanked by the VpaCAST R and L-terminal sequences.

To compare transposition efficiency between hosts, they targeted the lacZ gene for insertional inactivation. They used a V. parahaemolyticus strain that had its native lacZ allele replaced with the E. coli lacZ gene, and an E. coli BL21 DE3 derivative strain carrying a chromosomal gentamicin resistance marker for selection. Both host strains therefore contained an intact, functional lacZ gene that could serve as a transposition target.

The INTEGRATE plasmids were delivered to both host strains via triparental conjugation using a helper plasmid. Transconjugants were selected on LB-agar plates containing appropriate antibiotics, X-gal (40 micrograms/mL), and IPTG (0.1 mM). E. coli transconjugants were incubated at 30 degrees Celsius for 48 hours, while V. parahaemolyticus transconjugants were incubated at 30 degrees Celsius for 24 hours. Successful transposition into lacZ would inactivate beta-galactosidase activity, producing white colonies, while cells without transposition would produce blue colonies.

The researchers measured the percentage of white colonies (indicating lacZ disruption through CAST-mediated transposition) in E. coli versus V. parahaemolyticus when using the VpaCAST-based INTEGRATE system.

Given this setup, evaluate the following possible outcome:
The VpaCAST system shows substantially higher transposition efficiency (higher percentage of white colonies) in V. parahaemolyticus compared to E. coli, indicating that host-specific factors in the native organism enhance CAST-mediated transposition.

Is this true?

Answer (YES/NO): YES